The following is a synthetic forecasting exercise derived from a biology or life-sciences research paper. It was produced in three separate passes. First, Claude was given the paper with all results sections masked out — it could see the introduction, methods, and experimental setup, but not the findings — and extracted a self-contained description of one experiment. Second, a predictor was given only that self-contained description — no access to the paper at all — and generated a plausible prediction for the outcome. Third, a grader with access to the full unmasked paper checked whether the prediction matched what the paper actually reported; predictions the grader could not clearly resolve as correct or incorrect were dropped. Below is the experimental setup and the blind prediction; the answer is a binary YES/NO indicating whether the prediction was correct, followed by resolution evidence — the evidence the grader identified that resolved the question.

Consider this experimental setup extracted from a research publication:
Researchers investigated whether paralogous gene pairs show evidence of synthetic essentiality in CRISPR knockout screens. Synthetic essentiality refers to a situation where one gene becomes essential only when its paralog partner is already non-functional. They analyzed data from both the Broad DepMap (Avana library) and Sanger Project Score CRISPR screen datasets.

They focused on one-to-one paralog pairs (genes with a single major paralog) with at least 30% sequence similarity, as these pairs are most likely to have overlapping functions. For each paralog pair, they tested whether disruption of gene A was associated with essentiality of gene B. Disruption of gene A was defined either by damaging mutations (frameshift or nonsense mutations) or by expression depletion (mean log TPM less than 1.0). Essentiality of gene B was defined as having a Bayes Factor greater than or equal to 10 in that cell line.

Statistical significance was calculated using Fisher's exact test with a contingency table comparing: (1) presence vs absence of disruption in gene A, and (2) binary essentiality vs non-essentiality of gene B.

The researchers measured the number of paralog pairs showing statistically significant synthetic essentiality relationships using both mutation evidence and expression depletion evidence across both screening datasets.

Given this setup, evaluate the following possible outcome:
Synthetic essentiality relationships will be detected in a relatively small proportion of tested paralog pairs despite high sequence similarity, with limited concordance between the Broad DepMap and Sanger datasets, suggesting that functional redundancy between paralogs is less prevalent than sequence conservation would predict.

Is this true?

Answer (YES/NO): NO